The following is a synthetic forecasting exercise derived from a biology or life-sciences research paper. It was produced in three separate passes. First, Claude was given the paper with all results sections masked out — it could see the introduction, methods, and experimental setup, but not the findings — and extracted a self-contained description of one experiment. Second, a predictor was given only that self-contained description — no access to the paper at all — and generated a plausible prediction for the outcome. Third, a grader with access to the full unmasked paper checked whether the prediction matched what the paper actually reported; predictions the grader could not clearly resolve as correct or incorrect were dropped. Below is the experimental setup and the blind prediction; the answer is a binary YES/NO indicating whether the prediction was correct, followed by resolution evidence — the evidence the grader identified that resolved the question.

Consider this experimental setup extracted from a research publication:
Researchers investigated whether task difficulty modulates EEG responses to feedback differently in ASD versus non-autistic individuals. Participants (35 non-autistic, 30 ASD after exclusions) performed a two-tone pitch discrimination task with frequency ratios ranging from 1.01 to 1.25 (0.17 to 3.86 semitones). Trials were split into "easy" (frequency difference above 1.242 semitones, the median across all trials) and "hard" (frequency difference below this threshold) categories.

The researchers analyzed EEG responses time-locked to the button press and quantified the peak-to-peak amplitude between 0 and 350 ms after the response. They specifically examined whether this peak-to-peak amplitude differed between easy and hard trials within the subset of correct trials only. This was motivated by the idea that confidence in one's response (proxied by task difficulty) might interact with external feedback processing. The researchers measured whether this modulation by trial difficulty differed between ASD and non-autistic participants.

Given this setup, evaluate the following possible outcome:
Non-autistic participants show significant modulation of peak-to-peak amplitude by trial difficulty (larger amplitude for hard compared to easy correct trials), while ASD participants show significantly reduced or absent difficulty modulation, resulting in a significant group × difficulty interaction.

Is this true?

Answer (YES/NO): YES